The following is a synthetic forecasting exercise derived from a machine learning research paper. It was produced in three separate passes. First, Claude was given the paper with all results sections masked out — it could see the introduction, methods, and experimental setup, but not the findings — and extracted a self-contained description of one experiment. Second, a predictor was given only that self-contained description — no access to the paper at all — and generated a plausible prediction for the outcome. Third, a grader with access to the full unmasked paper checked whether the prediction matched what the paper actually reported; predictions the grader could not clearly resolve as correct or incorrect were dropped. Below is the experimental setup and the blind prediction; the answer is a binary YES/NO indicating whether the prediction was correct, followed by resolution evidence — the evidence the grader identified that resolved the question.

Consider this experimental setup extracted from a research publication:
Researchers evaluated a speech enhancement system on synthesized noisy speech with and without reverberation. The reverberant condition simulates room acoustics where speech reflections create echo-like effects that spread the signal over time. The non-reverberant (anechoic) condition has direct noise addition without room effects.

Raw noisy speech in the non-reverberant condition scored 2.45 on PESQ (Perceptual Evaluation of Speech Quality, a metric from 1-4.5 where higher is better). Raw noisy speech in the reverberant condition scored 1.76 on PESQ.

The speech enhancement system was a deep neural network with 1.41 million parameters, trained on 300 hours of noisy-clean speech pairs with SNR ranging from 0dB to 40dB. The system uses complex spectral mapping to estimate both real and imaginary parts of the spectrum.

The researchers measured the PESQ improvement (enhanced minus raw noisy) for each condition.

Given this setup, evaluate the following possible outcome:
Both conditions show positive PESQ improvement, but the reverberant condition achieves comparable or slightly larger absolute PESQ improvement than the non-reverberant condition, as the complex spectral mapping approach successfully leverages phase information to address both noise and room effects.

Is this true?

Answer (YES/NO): NO